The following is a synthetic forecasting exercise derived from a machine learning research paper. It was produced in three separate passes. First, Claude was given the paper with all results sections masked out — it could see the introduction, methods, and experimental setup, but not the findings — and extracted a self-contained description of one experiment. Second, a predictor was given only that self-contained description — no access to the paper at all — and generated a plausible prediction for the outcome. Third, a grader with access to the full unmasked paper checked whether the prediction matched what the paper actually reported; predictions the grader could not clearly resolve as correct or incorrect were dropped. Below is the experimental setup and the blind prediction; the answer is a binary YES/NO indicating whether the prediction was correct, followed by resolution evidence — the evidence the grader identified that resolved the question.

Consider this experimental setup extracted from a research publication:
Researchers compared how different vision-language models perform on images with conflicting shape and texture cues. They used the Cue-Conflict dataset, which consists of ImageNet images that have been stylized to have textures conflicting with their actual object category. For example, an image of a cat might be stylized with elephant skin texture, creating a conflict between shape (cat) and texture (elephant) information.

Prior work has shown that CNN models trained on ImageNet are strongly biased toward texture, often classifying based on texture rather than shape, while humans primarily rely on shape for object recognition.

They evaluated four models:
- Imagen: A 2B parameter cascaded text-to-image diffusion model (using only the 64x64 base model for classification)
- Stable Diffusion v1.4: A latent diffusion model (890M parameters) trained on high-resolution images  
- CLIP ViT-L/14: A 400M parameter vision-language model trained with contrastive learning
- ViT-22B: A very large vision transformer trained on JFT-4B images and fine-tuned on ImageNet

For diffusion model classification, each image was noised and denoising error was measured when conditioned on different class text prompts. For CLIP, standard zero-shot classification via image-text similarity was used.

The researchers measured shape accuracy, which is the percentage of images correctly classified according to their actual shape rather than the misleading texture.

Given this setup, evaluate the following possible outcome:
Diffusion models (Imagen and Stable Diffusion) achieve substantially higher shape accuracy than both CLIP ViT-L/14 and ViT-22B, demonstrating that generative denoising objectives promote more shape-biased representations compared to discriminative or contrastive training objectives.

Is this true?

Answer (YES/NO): YES